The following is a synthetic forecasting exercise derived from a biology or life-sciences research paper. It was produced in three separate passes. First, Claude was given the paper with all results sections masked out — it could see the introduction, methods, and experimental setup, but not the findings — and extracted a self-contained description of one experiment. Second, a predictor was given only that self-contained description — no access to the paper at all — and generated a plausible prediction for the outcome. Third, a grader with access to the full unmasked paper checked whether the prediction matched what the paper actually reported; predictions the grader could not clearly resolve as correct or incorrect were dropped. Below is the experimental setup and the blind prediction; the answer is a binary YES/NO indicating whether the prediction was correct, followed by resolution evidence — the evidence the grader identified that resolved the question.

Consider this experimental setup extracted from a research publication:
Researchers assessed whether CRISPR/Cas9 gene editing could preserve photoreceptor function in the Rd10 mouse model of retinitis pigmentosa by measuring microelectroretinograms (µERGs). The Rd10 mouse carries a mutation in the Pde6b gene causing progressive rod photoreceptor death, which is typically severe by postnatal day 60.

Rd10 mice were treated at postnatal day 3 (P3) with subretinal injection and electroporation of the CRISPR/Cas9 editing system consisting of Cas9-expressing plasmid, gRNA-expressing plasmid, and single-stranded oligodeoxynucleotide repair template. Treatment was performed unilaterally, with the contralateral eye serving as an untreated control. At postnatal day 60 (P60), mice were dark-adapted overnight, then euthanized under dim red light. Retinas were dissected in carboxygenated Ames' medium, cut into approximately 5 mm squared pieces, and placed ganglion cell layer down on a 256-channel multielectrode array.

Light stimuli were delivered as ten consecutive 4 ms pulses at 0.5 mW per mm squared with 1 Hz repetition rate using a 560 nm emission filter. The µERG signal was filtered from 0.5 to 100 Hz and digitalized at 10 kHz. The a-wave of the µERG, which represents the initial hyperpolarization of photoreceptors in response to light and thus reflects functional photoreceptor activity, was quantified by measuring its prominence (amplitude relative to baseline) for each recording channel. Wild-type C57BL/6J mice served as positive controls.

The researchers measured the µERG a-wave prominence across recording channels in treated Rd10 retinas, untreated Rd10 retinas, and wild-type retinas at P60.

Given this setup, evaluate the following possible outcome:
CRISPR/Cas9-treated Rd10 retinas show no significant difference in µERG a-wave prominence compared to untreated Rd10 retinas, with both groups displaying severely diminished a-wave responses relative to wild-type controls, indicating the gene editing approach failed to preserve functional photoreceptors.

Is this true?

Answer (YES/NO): NO